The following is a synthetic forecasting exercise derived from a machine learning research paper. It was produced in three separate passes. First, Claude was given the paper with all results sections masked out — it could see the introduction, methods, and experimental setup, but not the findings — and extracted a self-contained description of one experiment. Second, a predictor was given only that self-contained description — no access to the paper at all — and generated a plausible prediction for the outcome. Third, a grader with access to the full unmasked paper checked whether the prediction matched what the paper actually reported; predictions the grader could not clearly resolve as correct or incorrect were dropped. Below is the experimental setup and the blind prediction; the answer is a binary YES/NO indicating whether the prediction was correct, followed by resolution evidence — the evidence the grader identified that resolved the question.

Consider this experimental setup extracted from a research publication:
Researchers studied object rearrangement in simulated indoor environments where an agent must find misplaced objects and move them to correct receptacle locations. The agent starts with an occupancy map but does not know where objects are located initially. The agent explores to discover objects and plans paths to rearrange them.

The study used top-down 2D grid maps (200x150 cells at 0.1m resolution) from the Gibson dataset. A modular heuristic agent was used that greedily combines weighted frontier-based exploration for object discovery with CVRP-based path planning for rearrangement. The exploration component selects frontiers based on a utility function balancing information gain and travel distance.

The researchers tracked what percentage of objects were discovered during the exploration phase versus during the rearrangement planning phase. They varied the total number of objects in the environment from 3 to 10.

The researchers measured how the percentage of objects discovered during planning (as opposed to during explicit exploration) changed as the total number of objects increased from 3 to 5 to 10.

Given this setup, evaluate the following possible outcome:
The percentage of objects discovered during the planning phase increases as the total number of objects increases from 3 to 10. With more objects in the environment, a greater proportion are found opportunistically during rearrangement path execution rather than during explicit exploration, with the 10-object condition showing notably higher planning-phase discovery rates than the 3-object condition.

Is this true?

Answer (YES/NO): YES